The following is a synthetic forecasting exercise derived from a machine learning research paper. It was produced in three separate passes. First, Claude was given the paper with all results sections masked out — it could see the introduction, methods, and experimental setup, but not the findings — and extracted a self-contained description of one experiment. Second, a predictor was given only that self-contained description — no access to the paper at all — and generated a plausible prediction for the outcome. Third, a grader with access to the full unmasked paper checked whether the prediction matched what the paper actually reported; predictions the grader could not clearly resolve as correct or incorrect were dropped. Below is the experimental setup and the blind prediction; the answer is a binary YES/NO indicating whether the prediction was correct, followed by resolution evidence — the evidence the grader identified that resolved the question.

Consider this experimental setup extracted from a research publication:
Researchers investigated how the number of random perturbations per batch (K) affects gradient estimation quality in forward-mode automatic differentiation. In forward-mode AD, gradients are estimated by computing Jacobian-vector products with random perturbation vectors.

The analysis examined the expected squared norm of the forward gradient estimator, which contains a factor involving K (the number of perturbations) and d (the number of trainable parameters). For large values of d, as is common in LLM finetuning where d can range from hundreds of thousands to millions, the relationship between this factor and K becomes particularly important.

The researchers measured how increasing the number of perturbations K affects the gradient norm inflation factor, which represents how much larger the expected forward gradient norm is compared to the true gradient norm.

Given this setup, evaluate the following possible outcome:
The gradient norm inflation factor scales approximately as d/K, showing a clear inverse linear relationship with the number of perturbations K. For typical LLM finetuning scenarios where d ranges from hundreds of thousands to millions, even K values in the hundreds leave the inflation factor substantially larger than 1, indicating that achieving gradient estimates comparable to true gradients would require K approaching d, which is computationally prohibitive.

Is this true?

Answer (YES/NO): NO